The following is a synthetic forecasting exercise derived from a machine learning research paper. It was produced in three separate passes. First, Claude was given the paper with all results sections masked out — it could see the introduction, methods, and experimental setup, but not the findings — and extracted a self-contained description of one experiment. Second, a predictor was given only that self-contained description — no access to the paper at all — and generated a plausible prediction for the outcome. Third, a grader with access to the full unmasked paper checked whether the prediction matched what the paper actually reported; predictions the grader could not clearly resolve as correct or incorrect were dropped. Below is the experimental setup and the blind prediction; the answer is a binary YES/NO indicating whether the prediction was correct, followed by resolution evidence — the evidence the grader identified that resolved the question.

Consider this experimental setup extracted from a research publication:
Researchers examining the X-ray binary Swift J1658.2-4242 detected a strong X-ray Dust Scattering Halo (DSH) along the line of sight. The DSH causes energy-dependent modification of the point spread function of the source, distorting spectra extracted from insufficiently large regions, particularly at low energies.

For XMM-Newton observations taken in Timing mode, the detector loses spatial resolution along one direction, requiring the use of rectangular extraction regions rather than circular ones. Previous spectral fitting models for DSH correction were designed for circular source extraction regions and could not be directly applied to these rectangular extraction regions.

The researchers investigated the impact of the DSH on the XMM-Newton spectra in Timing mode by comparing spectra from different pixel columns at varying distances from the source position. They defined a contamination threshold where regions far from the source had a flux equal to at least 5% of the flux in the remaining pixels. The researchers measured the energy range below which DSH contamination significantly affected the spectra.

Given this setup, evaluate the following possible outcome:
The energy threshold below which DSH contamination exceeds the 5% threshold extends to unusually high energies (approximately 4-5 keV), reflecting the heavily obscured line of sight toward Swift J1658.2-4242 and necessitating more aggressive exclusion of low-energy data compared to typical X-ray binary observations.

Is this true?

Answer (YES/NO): NO